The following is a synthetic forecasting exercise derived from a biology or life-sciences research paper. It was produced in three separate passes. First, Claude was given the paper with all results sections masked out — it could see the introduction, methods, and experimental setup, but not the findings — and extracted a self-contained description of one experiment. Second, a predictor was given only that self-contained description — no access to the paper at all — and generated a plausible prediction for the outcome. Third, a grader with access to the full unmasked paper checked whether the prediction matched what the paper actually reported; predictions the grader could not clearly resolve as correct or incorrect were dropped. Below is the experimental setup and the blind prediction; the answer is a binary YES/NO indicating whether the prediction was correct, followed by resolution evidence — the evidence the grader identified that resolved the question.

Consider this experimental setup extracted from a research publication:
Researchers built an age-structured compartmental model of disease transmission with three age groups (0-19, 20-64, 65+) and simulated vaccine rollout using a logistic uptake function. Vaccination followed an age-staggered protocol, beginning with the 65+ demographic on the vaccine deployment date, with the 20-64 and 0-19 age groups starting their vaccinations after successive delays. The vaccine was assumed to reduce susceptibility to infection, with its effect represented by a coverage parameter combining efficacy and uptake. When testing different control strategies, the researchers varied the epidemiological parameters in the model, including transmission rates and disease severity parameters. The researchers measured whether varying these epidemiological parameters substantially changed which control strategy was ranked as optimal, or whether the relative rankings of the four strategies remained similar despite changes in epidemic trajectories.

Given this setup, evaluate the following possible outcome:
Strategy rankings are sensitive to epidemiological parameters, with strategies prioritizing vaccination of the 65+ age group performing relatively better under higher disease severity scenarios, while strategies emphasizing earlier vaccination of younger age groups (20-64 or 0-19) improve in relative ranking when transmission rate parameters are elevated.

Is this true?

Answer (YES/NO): NO